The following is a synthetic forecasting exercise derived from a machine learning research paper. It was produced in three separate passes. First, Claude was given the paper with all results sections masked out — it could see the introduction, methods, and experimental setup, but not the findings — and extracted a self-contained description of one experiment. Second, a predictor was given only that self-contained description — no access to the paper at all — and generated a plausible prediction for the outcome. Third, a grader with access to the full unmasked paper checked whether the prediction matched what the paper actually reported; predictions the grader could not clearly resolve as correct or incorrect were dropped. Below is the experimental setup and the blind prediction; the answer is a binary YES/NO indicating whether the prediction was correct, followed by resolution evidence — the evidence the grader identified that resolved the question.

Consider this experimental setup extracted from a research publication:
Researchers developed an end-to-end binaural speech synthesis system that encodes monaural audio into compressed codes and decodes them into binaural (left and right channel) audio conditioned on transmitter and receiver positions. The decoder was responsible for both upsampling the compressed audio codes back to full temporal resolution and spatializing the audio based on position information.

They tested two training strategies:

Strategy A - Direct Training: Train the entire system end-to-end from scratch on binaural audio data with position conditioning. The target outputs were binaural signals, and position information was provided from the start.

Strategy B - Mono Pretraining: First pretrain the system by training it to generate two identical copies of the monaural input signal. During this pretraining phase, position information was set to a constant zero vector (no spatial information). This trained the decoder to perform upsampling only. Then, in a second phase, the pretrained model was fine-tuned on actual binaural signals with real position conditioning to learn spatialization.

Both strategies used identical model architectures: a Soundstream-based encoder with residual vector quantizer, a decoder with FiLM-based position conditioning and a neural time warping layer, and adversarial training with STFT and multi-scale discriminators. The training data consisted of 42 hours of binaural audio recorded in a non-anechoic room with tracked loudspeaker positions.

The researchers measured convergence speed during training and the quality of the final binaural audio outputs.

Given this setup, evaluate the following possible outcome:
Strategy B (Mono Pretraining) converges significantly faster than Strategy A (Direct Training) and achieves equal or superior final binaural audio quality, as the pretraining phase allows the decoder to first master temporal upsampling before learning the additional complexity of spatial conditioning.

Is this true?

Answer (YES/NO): YES